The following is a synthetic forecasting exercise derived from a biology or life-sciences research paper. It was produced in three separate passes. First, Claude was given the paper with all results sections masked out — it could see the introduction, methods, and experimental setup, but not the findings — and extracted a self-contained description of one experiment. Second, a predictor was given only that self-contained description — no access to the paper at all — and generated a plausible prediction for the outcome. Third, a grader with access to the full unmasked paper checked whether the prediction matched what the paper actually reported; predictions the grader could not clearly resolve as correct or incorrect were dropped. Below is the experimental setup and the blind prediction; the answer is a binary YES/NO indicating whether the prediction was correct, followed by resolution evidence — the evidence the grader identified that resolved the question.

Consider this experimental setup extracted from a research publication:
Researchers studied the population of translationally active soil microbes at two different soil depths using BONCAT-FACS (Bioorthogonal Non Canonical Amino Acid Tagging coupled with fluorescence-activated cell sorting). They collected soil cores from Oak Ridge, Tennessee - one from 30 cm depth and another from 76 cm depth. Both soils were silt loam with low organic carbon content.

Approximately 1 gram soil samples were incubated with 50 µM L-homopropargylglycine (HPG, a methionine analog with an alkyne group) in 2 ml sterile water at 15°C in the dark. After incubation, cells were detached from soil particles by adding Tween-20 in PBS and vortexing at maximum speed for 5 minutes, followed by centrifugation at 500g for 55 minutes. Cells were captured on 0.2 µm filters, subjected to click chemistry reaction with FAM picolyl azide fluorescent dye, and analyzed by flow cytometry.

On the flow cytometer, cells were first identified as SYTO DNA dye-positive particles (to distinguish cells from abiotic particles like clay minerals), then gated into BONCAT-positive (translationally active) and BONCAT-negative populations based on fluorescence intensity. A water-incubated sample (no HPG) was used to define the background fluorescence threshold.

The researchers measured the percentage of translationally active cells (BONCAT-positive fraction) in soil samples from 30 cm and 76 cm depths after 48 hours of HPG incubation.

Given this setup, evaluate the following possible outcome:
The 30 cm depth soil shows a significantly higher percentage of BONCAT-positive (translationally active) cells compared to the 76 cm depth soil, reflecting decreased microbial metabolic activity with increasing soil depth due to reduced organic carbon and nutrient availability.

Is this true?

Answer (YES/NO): NO